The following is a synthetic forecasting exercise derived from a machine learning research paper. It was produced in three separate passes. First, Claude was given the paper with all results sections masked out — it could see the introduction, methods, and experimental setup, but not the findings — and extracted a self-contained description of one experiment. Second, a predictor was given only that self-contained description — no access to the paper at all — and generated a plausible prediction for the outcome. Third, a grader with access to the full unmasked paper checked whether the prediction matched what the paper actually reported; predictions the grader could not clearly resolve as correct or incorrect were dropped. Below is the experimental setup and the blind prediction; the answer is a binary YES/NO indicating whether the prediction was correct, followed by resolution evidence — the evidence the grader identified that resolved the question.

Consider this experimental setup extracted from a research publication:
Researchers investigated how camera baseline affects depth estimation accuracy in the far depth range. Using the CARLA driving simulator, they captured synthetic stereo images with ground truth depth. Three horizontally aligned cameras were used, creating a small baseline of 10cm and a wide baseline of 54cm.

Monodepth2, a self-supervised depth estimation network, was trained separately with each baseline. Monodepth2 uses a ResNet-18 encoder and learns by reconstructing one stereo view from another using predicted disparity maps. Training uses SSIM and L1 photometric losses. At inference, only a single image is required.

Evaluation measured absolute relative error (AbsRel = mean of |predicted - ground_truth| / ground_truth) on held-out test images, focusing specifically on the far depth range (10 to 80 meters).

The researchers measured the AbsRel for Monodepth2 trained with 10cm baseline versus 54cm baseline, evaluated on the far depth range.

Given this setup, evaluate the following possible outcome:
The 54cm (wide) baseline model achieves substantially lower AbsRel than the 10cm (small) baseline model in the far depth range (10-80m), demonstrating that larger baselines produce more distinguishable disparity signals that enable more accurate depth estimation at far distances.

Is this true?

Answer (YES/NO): YES